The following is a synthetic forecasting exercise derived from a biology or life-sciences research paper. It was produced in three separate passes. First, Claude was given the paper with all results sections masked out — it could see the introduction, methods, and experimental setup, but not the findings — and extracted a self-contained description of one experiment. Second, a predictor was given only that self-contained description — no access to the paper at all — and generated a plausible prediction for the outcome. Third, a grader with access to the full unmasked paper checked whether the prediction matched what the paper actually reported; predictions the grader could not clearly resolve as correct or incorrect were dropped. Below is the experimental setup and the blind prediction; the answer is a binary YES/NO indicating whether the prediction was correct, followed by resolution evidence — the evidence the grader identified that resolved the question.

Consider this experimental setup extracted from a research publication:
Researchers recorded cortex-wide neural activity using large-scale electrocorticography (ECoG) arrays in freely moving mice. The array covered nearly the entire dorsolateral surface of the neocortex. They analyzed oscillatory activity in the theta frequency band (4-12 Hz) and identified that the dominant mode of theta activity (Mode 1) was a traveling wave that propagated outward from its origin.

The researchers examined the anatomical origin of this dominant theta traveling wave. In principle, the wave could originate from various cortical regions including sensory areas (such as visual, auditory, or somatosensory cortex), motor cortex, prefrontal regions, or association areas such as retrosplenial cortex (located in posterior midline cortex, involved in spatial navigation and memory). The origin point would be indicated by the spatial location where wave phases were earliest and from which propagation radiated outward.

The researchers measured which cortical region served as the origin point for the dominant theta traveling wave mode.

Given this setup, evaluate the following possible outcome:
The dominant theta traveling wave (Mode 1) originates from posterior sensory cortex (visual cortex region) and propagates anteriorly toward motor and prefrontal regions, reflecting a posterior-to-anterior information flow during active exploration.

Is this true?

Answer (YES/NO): NO